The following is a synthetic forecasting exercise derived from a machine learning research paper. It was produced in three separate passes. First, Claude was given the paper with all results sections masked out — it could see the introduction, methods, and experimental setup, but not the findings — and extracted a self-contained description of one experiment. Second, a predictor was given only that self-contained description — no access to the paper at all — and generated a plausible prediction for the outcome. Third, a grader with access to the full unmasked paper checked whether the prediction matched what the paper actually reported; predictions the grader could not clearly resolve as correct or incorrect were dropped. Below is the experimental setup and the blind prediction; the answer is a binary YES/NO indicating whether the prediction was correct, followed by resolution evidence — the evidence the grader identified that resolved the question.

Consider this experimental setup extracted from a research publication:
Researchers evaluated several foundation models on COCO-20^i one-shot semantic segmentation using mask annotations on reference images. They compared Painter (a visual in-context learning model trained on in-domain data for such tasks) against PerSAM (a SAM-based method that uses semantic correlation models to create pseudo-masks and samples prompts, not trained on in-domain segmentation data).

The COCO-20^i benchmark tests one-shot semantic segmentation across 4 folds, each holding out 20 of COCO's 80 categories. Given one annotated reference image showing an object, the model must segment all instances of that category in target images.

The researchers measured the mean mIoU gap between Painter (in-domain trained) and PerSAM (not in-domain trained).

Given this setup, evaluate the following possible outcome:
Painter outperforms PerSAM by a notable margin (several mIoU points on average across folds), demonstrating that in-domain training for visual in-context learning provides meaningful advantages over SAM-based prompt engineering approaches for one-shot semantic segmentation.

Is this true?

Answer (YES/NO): YES